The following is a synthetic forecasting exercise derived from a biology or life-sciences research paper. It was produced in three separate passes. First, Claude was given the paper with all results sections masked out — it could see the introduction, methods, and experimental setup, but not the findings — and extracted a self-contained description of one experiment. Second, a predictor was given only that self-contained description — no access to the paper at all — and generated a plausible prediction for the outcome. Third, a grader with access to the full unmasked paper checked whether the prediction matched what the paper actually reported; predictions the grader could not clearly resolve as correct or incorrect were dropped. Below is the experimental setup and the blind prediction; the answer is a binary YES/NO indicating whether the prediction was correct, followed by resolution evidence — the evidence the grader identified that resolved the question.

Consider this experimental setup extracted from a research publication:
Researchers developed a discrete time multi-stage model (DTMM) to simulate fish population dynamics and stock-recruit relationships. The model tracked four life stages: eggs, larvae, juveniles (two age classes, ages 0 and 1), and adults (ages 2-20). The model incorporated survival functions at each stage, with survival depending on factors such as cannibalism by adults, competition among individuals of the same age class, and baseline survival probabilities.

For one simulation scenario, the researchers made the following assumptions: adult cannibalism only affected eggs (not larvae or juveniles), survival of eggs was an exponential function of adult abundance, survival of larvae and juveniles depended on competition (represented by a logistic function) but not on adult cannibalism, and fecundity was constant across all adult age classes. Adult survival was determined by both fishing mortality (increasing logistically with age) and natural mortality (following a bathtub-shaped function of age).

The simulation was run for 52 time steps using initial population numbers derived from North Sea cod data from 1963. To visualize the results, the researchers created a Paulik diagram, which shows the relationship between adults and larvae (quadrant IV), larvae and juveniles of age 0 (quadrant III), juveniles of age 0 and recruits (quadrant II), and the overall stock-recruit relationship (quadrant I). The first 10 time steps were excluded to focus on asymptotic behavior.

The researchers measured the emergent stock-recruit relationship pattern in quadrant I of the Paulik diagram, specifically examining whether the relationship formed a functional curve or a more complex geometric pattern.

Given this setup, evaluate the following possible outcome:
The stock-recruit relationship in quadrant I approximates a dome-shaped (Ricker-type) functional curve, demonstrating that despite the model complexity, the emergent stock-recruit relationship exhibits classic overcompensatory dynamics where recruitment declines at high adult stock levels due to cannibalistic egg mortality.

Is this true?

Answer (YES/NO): NO